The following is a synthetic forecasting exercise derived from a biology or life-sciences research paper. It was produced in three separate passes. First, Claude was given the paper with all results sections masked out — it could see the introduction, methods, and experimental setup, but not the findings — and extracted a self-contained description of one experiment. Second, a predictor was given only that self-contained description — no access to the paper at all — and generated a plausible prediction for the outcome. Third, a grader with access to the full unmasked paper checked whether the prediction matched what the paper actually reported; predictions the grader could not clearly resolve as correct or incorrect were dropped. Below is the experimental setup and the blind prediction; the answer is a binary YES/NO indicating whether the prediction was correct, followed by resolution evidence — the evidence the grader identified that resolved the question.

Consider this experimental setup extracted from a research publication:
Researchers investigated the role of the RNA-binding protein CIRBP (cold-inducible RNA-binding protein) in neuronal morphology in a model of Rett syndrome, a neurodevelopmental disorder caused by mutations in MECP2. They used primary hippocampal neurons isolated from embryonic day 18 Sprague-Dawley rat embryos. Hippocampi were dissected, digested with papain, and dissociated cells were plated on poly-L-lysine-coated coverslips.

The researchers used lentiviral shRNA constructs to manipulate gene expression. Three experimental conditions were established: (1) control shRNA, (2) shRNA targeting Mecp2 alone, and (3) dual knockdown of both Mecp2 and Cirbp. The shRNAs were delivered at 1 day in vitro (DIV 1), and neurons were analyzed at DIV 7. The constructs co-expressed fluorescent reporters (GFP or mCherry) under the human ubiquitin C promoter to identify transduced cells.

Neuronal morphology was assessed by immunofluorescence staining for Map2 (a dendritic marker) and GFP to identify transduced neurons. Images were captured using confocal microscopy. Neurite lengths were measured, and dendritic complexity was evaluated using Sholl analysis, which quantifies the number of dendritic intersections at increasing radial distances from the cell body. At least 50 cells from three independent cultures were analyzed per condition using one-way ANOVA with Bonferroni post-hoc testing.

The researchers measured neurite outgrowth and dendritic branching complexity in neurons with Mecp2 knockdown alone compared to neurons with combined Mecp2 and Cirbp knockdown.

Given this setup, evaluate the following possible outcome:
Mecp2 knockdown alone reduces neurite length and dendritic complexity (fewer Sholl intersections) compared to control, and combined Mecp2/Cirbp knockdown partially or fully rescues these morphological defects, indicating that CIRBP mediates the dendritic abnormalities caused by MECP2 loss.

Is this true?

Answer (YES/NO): YES